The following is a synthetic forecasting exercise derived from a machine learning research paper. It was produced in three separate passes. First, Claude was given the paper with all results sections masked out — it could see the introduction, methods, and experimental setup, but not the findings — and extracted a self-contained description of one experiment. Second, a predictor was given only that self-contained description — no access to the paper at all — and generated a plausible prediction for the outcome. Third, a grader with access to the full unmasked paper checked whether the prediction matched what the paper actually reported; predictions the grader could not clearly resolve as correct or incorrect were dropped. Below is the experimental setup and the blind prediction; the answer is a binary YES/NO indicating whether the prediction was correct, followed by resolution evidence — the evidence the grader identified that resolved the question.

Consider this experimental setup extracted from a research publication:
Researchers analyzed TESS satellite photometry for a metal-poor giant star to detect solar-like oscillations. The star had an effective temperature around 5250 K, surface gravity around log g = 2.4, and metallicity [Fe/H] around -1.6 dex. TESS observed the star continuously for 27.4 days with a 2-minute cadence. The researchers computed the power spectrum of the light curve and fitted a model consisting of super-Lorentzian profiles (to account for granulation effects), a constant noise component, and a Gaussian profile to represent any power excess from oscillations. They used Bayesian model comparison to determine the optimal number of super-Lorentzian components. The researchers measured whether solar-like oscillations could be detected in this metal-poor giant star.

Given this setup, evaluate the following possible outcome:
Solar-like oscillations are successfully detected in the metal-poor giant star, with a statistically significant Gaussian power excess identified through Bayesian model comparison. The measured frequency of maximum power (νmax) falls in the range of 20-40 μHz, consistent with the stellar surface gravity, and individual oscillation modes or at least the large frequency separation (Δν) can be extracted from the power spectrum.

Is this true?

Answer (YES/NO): NO